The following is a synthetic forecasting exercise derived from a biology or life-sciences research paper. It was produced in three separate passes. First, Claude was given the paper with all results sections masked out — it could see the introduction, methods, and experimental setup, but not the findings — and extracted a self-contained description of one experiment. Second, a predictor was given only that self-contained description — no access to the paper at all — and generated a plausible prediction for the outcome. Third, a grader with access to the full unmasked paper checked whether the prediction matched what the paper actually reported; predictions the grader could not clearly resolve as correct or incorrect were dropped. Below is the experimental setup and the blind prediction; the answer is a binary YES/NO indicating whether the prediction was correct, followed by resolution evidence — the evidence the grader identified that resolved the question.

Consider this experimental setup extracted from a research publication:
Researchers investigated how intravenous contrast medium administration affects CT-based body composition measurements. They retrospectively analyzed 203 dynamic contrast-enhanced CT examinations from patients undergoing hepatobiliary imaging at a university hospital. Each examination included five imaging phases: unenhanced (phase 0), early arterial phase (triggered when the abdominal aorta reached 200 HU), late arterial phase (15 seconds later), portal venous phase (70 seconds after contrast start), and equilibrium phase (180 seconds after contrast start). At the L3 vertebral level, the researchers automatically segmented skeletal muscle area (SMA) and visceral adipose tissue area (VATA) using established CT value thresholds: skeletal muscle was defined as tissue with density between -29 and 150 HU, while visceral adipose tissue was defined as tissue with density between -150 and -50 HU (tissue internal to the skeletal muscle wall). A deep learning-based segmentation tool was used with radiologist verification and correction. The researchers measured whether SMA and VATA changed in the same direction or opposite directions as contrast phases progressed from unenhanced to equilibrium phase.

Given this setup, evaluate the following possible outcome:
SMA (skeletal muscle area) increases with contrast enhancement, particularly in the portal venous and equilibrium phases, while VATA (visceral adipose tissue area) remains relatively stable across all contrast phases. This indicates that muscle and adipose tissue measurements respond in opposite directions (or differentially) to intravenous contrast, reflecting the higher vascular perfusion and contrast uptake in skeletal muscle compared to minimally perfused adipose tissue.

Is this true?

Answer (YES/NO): NO